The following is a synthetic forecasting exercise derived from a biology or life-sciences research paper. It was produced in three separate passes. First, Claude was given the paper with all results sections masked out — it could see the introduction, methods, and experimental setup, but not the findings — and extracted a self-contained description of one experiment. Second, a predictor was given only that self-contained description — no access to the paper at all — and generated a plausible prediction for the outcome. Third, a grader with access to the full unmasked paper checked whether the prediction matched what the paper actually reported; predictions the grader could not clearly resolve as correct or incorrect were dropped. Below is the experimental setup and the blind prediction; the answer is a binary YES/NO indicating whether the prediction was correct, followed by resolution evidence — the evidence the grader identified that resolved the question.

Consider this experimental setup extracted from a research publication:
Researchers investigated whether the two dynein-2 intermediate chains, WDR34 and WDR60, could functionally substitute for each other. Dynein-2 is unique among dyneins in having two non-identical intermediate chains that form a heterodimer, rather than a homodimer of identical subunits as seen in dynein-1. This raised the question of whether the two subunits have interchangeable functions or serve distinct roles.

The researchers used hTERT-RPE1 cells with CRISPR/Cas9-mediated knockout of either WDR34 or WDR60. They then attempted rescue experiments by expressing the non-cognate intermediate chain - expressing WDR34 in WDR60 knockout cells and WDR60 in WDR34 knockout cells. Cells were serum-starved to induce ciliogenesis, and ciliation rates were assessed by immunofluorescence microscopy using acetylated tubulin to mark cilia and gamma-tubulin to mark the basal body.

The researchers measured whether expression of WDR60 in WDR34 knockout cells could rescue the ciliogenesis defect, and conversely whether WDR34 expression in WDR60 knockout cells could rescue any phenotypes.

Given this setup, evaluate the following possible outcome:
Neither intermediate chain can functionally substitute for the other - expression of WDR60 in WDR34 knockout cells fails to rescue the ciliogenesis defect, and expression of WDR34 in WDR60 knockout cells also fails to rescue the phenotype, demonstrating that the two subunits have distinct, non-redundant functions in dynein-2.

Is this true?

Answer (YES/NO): YES